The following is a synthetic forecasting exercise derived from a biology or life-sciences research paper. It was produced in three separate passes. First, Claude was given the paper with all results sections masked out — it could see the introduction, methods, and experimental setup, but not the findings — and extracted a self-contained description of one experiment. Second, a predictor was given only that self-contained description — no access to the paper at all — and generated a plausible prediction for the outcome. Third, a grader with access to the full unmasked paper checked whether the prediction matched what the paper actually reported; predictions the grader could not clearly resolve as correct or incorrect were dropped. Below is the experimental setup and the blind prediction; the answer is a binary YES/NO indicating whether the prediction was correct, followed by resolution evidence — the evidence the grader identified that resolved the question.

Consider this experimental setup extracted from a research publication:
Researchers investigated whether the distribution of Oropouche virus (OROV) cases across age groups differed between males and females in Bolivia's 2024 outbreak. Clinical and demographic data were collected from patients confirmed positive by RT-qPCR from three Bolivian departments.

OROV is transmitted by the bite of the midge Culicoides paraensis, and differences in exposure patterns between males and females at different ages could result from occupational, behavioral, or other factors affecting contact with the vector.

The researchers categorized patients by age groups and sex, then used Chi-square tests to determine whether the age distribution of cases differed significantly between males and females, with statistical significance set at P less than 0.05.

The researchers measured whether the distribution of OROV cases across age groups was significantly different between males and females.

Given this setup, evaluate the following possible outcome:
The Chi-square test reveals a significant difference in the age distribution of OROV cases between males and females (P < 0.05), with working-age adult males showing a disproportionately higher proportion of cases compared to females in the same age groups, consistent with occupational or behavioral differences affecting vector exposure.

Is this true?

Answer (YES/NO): NO